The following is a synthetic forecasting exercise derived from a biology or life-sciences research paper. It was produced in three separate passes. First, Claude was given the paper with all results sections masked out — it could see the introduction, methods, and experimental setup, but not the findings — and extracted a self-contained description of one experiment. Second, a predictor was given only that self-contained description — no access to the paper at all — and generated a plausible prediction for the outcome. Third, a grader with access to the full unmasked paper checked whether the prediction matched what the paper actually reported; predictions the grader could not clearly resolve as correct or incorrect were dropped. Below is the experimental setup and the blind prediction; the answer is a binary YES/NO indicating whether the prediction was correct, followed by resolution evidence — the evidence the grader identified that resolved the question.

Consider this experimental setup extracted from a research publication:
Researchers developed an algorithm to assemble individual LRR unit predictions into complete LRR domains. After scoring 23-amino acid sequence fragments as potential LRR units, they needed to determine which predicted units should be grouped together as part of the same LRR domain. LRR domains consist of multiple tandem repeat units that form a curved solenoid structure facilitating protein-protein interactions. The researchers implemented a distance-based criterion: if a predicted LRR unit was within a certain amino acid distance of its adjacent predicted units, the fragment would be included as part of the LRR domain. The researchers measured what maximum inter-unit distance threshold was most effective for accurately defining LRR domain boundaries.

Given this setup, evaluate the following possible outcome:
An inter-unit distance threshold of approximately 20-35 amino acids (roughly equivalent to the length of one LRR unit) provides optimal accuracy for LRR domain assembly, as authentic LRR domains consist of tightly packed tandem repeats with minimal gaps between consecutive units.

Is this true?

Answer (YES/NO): YES